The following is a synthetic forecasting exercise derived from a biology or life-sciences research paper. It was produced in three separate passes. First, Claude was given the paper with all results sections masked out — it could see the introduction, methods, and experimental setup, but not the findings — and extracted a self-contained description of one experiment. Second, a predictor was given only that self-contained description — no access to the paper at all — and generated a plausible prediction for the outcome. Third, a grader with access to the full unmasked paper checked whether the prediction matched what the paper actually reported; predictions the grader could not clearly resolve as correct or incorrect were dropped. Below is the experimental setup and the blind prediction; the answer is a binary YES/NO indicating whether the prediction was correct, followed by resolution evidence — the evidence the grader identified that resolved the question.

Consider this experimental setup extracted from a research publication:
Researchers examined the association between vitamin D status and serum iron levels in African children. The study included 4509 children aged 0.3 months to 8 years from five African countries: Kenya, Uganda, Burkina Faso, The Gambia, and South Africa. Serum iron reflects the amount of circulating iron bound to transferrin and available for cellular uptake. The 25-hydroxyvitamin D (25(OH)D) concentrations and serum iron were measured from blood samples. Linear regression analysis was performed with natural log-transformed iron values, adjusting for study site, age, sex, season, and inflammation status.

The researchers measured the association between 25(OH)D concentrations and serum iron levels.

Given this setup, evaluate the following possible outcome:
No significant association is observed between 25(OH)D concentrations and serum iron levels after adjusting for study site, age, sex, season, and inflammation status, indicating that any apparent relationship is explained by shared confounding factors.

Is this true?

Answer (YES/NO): NO